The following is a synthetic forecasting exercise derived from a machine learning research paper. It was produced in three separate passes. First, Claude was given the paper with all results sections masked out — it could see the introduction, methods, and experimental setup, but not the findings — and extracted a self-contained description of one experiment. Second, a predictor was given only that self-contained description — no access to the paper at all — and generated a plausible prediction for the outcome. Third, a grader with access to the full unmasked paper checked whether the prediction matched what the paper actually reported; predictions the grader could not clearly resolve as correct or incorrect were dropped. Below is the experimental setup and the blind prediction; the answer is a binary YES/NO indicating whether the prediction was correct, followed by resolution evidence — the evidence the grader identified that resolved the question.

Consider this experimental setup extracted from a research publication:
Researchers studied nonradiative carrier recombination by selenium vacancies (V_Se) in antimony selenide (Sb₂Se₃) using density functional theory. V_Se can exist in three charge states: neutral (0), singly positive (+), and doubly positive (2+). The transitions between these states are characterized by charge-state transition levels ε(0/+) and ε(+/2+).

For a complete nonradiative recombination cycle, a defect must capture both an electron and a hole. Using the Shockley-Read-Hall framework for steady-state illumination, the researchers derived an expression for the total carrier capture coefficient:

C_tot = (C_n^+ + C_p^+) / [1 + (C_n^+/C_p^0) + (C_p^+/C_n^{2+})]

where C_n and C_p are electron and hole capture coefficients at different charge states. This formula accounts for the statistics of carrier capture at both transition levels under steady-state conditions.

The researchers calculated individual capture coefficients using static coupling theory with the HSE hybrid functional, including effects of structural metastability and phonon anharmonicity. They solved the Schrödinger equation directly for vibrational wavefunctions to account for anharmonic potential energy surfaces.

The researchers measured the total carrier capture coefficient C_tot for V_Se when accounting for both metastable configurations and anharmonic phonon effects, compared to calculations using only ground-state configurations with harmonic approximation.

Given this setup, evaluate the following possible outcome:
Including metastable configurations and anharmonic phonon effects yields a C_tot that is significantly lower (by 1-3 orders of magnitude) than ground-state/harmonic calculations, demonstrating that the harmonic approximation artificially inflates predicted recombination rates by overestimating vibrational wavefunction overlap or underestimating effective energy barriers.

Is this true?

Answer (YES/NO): NO